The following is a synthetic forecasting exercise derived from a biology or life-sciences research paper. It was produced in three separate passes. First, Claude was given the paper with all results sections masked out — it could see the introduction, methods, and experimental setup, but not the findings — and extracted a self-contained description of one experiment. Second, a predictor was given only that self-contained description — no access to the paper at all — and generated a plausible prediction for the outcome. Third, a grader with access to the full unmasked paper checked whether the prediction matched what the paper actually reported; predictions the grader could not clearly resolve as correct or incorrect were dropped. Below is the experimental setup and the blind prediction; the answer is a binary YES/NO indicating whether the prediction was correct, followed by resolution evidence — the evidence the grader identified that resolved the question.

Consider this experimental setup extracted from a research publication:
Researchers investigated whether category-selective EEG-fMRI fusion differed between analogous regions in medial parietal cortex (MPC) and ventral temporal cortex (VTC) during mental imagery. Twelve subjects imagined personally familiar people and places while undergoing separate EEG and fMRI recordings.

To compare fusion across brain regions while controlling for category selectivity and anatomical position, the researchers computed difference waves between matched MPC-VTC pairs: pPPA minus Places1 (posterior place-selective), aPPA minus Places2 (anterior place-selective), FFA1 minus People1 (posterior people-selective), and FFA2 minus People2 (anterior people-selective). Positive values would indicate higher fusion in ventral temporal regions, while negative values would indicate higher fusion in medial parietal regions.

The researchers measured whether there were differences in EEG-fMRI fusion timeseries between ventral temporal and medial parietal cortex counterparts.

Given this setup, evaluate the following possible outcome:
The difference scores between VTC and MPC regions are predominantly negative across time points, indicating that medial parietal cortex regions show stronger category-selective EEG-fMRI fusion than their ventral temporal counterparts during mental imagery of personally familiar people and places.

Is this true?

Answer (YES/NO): NO